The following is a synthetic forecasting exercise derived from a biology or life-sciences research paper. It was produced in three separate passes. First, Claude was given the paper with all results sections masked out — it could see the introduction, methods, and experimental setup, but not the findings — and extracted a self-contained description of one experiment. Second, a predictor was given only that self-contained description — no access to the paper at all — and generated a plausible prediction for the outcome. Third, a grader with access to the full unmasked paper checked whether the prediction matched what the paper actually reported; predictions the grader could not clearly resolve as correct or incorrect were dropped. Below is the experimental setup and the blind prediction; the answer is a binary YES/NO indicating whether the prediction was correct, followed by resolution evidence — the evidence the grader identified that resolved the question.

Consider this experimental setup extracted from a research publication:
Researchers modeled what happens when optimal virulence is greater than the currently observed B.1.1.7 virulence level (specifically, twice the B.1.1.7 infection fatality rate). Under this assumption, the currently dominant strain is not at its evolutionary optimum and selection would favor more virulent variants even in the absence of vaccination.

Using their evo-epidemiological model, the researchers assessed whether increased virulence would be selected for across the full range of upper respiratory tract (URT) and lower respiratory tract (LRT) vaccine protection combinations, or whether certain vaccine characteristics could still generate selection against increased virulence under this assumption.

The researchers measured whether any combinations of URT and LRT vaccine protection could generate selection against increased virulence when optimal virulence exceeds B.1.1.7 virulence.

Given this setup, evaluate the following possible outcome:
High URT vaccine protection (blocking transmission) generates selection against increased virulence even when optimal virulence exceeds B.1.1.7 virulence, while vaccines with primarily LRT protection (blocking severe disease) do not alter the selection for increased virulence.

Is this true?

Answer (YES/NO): NO